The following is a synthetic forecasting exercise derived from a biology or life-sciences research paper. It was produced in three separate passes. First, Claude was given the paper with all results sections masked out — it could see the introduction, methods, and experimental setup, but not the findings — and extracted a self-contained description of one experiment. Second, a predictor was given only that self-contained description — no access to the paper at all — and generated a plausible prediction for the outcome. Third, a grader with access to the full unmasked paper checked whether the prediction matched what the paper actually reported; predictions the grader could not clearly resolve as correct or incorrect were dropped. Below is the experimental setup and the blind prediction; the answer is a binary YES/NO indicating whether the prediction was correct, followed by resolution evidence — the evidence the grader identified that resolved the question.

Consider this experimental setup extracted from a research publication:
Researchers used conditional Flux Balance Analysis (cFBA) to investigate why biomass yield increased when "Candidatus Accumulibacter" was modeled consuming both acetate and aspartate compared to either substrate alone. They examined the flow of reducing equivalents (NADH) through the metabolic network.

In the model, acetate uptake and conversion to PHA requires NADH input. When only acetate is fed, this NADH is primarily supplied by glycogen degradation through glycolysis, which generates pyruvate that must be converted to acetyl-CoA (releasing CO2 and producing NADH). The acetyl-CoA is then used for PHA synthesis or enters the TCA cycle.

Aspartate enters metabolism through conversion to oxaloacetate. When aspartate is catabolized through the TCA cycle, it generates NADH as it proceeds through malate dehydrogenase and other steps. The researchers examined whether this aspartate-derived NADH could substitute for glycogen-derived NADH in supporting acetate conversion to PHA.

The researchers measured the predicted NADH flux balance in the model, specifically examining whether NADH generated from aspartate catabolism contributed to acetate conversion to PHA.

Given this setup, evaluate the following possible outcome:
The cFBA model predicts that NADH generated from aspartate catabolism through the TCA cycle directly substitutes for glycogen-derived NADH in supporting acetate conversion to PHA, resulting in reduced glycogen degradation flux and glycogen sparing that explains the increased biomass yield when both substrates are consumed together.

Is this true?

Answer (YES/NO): YES